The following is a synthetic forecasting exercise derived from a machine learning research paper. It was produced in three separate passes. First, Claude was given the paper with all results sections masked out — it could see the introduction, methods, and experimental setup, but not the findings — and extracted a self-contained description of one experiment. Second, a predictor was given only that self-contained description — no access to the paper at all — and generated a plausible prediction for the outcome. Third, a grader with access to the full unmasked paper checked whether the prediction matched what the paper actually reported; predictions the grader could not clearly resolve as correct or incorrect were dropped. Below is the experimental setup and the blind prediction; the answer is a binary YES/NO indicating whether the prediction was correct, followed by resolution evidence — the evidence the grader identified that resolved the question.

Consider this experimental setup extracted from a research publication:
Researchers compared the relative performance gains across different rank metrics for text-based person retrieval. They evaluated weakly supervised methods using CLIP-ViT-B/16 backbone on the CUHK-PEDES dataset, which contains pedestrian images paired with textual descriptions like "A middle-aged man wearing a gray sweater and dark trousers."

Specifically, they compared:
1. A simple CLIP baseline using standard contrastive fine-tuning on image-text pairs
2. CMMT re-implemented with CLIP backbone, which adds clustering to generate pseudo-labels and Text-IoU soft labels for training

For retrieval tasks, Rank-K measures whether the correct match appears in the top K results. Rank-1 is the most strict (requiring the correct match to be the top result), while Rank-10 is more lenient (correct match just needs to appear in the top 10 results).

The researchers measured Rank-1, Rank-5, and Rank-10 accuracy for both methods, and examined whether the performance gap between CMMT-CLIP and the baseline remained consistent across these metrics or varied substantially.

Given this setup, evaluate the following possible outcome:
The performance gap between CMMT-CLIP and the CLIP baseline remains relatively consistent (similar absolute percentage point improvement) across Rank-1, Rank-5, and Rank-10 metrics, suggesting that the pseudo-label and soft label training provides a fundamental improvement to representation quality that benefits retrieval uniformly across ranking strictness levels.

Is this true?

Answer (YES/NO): NO